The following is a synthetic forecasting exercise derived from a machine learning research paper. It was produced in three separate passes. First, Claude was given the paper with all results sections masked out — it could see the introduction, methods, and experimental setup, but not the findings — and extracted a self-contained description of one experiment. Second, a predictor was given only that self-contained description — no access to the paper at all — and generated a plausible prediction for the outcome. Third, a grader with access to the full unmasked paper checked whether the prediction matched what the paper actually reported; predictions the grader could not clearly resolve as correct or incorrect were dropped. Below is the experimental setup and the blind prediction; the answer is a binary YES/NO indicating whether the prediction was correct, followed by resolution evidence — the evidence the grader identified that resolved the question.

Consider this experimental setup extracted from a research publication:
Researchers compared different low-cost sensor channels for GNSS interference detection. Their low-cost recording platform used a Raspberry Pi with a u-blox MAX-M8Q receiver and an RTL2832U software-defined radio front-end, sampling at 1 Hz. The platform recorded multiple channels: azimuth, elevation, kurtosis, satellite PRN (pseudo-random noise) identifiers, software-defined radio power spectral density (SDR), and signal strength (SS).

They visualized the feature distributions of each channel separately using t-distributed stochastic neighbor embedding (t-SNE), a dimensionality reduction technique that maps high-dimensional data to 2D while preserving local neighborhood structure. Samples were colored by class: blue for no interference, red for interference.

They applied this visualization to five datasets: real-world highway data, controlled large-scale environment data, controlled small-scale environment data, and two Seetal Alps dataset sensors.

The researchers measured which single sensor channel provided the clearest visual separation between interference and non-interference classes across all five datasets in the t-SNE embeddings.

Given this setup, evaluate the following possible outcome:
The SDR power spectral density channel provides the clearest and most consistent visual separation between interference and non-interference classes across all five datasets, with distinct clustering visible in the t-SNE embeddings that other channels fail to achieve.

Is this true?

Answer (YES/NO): YES